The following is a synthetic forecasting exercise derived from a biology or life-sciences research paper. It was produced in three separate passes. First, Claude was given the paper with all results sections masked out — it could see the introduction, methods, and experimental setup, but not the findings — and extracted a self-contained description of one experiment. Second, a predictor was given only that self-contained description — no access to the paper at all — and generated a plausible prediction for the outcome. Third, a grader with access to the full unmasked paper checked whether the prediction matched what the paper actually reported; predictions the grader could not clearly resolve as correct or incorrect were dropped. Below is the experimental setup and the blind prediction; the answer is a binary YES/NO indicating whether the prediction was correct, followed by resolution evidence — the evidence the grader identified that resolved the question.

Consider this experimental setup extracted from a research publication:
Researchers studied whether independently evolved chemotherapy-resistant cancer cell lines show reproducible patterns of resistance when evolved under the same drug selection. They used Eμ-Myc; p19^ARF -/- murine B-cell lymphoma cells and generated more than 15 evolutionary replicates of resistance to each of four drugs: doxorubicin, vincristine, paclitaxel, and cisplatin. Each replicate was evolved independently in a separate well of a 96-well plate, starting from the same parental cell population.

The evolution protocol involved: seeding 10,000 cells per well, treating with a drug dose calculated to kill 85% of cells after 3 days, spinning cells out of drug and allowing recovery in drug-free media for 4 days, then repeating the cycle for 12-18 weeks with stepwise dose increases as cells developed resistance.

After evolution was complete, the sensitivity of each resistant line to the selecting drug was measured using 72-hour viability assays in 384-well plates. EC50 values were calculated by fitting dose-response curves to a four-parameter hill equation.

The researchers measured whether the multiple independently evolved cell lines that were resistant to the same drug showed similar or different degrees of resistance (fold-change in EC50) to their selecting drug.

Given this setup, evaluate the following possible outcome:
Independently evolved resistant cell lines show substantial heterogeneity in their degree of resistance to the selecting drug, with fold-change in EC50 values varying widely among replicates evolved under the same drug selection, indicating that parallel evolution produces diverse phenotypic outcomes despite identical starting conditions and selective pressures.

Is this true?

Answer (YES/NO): NO